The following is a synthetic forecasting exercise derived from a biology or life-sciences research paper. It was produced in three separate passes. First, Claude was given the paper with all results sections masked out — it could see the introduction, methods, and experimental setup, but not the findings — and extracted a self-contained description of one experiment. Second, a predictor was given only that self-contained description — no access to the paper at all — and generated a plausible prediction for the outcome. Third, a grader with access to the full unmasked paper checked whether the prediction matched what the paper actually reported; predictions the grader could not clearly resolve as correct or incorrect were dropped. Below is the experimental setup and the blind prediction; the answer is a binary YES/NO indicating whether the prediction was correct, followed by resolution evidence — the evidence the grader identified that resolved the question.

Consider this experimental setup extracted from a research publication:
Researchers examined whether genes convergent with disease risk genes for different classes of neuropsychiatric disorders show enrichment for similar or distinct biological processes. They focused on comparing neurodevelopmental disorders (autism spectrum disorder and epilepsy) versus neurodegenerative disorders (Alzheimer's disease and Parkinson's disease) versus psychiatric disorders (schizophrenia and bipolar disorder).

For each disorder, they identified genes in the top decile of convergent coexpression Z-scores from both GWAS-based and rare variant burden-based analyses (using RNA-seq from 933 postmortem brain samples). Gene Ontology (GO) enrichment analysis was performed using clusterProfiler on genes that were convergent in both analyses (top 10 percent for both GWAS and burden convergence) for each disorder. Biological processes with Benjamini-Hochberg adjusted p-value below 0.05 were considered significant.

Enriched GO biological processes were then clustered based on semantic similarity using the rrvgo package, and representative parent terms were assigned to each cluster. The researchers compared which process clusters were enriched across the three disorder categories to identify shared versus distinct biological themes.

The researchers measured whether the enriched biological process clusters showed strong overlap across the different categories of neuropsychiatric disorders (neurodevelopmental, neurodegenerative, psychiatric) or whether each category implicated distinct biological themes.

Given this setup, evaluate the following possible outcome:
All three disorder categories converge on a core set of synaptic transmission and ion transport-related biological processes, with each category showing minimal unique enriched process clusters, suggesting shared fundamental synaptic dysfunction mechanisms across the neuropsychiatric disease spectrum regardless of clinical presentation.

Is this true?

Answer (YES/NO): NO